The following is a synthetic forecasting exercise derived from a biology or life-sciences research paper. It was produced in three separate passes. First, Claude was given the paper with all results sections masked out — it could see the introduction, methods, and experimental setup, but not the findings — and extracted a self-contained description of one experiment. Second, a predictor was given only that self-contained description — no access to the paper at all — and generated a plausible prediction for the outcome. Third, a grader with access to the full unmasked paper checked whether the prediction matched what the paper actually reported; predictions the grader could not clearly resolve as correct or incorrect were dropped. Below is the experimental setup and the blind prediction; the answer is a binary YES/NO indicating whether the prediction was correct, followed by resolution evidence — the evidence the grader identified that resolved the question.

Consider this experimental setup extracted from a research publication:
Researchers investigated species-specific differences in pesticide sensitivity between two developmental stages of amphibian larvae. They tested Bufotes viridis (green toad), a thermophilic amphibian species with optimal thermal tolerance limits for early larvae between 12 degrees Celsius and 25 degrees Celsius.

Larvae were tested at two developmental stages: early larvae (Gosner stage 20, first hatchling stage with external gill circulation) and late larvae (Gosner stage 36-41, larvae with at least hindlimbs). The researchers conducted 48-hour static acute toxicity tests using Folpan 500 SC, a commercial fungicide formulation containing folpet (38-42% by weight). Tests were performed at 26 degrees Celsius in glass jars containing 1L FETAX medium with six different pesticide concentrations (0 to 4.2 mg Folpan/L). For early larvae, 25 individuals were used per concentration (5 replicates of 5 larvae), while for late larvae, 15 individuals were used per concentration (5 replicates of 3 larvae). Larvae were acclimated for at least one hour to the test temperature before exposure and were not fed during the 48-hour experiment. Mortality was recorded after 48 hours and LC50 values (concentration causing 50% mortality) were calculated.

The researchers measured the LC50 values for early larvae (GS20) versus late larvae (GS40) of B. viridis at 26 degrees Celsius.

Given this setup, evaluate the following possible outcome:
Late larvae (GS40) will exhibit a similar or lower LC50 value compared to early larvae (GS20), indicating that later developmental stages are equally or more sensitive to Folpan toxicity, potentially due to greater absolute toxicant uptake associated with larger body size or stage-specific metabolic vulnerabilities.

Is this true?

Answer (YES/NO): YES